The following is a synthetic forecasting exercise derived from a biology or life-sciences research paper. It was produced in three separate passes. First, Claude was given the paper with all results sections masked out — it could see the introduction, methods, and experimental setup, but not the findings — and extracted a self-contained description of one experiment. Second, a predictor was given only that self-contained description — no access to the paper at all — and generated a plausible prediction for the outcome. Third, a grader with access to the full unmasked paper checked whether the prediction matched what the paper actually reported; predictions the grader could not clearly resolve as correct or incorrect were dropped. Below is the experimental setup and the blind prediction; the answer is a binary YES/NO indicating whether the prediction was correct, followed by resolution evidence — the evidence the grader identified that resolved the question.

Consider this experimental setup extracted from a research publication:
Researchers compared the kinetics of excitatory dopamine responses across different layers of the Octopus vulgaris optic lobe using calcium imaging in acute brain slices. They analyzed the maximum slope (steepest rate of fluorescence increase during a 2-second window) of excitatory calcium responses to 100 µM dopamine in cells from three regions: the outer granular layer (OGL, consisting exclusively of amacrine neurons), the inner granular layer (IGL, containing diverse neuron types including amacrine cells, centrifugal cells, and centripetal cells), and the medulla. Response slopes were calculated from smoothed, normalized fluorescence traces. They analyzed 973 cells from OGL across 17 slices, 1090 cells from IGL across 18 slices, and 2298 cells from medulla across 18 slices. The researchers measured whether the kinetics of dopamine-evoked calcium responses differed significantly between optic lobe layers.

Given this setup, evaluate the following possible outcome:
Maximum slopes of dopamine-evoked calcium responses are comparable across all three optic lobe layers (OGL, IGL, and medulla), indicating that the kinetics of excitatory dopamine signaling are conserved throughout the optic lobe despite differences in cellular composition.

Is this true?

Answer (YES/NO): NO